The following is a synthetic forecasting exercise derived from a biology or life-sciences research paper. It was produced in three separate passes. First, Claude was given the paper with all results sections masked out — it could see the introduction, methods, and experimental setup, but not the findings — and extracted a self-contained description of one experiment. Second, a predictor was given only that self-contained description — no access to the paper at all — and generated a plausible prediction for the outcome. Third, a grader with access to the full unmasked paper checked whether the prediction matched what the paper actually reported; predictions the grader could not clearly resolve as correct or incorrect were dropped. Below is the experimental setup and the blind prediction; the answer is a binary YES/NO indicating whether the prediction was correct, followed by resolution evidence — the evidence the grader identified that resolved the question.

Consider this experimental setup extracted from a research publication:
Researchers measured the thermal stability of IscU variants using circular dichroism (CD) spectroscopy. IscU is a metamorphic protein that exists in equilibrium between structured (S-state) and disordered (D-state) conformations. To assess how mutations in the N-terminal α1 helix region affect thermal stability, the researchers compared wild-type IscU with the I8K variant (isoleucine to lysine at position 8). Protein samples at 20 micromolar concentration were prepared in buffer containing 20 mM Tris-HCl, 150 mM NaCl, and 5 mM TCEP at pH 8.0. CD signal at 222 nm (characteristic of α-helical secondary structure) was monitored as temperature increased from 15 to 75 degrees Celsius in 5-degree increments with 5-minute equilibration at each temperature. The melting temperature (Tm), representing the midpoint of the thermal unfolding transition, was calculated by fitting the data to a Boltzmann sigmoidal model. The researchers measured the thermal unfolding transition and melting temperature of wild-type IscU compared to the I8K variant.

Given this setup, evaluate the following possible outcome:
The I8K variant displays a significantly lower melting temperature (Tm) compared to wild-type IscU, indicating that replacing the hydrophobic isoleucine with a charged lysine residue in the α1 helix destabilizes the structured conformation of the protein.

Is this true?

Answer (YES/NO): NO